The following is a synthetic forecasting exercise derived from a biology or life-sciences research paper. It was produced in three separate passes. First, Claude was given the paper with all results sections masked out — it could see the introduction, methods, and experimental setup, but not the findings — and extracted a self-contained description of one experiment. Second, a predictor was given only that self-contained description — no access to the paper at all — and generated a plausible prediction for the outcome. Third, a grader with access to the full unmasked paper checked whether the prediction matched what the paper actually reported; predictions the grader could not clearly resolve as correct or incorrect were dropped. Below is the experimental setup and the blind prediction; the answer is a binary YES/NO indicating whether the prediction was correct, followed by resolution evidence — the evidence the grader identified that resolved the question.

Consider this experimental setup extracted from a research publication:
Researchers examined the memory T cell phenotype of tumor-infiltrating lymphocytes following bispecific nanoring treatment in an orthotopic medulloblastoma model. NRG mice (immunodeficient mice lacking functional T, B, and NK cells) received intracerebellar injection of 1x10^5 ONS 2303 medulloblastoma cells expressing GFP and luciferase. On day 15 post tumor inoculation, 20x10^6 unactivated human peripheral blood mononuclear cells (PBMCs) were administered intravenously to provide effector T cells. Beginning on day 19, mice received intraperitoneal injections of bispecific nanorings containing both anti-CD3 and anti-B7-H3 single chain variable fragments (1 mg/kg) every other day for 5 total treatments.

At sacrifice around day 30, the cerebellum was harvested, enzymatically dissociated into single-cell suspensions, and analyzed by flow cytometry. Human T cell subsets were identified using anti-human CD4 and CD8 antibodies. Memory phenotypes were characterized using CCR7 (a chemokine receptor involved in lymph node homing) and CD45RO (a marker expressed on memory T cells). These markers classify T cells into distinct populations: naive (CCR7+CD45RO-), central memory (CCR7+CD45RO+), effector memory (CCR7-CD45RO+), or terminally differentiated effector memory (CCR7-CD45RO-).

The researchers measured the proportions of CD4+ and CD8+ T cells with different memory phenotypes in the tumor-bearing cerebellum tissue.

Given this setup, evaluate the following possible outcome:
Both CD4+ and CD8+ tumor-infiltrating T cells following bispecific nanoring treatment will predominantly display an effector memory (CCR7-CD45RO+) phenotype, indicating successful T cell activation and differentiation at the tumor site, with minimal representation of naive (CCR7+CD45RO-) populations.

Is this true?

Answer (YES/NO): NO